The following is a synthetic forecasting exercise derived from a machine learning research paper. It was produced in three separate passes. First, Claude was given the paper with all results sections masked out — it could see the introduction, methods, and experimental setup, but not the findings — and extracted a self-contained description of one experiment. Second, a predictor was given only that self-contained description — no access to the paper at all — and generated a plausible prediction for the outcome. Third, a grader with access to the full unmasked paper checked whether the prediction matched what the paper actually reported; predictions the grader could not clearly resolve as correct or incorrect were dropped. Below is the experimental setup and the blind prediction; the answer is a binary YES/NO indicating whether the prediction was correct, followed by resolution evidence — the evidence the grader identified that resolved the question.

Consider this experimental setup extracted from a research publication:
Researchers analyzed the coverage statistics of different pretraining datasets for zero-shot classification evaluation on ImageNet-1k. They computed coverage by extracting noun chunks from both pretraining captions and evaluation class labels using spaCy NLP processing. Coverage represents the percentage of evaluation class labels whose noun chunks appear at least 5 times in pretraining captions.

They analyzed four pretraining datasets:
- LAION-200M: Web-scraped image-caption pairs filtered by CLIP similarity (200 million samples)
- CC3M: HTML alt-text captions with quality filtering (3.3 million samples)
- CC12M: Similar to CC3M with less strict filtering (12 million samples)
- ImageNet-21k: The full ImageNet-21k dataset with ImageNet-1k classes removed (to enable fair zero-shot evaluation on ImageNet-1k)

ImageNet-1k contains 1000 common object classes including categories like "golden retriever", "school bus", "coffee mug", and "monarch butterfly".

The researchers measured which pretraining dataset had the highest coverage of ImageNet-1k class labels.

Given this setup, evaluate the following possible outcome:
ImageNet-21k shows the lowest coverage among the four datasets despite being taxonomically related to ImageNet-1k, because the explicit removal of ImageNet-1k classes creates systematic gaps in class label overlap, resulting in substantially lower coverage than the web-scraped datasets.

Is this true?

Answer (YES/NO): YES